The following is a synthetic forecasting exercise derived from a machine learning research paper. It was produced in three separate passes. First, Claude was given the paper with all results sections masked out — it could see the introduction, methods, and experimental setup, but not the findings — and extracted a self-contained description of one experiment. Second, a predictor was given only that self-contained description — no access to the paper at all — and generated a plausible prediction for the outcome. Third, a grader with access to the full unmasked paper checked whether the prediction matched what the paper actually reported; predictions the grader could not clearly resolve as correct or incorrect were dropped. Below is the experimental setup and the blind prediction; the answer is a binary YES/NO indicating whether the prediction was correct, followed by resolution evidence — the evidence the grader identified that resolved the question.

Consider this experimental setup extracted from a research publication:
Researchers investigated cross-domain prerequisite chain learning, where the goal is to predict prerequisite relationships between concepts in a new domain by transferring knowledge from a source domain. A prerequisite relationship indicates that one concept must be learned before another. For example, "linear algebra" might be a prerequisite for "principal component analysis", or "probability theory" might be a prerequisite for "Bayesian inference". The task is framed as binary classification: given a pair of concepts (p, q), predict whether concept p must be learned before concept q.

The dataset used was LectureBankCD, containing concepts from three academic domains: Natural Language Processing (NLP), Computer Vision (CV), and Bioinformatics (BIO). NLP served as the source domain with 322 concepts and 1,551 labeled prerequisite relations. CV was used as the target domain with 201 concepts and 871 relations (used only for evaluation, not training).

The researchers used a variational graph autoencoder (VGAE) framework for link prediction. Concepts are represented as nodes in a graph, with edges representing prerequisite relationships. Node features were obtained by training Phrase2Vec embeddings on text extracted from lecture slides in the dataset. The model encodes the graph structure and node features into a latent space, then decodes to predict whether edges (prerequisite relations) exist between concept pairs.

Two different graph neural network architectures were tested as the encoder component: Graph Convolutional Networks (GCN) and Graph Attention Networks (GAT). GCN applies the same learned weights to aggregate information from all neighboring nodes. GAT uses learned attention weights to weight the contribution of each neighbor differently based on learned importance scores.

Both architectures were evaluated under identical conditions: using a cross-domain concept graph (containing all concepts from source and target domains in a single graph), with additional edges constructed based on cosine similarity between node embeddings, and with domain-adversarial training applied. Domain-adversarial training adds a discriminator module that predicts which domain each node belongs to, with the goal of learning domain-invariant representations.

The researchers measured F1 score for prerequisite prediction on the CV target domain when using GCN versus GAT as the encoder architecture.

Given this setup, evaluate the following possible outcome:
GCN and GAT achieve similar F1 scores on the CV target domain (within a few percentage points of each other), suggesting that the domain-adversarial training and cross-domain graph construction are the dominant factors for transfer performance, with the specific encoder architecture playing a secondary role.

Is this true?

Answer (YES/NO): YES